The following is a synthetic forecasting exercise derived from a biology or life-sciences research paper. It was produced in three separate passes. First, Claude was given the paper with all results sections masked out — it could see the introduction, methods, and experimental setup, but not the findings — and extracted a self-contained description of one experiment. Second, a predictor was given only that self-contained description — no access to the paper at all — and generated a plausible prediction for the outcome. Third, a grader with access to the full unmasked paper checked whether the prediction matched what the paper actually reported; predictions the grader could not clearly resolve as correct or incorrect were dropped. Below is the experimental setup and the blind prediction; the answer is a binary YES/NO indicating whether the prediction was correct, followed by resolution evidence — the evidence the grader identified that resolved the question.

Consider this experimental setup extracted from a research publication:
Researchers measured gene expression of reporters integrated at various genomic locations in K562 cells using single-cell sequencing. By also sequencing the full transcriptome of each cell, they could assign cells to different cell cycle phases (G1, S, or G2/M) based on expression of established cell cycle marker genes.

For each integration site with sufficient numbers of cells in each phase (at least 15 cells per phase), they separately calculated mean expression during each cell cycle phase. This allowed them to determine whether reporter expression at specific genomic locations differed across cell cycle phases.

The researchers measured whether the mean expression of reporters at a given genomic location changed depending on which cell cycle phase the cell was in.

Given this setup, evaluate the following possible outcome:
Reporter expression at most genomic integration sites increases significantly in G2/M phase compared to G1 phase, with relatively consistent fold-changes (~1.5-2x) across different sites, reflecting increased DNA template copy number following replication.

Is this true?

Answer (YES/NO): NO